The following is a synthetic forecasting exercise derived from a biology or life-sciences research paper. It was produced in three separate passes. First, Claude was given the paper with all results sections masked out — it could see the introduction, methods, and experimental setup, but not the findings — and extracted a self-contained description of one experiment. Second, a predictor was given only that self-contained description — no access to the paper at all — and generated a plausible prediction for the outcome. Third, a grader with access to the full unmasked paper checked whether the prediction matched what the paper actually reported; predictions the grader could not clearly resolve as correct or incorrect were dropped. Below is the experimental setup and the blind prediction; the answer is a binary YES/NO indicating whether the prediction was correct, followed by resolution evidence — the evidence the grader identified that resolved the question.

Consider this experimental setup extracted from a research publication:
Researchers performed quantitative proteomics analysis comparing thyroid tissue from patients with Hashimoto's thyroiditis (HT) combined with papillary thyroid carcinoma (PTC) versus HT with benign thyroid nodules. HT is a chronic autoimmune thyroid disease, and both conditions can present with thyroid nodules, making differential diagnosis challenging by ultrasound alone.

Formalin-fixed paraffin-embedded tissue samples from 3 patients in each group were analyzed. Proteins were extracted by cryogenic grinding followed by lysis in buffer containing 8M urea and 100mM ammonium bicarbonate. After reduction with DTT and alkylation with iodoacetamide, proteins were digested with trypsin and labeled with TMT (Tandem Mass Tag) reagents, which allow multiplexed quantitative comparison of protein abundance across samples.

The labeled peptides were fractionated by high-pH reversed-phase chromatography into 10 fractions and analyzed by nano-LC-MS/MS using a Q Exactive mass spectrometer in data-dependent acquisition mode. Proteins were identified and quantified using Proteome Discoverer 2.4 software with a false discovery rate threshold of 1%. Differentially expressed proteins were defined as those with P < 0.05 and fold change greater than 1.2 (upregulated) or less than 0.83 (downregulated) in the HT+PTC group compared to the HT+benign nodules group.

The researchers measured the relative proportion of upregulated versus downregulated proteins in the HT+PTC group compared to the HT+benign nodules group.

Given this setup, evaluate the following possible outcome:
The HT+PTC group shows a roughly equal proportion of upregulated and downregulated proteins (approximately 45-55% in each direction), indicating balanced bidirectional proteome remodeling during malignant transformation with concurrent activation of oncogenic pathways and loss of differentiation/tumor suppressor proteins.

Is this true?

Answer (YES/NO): NO